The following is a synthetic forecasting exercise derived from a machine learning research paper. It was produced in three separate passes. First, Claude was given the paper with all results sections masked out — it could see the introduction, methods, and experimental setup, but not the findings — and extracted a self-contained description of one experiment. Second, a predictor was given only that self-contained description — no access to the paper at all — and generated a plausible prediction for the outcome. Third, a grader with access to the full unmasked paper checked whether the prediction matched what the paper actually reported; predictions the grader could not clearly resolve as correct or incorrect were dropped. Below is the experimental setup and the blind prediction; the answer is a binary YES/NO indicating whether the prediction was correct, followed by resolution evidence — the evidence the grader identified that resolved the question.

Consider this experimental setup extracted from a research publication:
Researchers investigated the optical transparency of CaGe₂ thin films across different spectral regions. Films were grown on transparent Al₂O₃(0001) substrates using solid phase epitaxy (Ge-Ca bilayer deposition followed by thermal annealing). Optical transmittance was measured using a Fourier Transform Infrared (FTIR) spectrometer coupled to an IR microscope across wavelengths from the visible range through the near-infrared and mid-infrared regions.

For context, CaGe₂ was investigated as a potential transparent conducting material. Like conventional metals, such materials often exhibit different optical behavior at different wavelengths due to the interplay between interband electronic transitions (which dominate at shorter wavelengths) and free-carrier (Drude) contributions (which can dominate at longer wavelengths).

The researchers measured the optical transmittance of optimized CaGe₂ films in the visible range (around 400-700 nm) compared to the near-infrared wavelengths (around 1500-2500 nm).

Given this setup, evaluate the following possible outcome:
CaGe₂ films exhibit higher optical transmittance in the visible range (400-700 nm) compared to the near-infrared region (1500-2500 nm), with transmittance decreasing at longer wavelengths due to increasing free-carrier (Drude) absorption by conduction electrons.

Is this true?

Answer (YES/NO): NO